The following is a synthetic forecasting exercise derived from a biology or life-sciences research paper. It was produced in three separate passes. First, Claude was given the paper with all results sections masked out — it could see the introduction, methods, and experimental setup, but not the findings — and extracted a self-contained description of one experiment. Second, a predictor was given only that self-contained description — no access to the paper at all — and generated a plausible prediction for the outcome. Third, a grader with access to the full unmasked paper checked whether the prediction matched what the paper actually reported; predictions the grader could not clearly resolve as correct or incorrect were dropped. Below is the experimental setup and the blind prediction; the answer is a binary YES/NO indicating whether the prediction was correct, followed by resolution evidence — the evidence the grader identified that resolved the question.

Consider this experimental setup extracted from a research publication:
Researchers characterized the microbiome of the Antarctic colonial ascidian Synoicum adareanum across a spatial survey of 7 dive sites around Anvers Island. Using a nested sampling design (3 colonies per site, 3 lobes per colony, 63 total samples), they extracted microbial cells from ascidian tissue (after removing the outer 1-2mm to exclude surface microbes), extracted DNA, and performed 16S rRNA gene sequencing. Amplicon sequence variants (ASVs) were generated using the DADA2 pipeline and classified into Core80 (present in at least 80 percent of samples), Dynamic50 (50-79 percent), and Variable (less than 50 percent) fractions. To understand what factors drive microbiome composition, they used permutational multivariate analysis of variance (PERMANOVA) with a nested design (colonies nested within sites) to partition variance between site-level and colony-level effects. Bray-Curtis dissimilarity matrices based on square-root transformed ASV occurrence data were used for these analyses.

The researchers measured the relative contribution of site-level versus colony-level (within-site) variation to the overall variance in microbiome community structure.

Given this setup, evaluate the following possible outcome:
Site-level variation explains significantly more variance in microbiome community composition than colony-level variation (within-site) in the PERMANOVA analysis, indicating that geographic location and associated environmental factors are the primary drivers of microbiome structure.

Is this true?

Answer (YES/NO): NO